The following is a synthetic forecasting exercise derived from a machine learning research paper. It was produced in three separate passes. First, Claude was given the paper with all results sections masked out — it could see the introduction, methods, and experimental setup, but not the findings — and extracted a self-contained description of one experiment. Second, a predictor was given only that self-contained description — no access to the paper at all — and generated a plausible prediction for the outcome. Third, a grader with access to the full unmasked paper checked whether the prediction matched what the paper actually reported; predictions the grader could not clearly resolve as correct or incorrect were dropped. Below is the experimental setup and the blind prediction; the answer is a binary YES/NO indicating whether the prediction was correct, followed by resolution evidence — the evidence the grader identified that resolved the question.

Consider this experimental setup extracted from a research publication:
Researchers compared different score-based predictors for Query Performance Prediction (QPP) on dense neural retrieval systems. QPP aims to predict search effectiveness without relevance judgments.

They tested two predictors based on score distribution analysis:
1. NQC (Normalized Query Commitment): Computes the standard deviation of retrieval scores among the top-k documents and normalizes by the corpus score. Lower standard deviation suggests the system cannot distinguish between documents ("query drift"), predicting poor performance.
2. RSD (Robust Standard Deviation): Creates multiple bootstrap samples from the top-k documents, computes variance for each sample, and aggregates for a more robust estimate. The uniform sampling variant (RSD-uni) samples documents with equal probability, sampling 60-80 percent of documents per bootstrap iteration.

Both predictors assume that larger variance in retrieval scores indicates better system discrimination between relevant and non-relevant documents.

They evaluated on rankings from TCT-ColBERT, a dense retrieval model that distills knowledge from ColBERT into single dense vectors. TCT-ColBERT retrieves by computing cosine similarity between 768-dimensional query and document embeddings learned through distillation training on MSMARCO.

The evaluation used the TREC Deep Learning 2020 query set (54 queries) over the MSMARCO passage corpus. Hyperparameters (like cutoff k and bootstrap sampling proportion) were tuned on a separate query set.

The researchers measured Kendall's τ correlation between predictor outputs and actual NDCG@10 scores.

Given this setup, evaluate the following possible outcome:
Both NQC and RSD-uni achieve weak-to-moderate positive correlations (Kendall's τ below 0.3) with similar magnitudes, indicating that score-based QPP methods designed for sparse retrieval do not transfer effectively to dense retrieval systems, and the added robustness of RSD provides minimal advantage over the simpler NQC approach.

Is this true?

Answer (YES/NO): NO